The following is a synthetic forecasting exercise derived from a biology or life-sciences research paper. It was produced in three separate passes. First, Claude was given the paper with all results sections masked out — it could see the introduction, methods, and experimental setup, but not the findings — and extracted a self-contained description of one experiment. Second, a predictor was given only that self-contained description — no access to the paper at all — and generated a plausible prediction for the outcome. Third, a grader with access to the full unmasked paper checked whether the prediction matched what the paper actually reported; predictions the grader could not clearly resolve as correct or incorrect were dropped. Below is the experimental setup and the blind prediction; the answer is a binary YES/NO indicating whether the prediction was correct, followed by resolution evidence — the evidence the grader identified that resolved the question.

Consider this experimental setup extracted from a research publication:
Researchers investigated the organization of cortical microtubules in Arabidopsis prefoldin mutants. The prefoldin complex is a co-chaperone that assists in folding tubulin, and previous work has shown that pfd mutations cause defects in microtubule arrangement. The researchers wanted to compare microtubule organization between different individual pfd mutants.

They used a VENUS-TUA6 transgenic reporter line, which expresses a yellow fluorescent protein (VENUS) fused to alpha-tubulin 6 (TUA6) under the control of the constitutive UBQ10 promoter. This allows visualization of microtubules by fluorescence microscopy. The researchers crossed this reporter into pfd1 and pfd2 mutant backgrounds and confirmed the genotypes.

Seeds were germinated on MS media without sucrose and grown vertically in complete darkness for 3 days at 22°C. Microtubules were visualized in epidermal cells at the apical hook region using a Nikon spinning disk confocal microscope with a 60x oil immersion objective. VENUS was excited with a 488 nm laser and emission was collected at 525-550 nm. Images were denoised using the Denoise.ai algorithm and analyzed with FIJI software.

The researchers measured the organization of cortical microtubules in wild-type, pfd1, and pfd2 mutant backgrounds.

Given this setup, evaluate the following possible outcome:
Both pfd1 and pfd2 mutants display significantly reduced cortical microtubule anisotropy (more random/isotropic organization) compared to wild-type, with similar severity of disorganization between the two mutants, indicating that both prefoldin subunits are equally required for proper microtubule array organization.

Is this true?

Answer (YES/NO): NO